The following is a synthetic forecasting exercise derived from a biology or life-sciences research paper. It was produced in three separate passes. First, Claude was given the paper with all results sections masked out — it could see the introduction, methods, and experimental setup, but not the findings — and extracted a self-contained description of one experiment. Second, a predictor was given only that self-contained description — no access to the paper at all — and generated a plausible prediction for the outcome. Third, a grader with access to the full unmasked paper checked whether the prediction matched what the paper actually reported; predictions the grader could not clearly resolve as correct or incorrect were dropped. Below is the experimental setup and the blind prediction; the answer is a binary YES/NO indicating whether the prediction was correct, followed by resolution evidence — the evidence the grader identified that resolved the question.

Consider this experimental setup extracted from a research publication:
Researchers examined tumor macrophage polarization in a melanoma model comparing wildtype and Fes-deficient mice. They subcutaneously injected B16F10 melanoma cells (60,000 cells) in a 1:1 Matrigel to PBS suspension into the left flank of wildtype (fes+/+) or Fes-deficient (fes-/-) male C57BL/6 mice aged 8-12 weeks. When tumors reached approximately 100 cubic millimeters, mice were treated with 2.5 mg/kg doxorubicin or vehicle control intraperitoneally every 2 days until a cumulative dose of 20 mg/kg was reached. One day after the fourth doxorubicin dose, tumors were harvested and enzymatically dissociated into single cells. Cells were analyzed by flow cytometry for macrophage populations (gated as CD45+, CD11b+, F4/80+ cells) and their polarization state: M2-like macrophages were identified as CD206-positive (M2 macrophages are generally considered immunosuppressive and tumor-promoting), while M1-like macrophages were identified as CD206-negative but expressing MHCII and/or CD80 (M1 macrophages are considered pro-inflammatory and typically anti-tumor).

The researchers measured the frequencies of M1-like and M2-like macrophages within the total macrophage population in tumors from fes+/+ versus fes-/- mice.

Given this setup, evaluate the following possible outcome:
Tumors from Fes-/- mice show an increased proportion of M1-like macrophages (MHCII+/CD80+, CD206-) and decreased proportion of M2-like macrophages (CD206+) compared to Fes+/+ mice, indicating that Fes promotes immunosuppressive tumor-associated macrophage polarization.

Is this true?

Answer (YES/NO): YES